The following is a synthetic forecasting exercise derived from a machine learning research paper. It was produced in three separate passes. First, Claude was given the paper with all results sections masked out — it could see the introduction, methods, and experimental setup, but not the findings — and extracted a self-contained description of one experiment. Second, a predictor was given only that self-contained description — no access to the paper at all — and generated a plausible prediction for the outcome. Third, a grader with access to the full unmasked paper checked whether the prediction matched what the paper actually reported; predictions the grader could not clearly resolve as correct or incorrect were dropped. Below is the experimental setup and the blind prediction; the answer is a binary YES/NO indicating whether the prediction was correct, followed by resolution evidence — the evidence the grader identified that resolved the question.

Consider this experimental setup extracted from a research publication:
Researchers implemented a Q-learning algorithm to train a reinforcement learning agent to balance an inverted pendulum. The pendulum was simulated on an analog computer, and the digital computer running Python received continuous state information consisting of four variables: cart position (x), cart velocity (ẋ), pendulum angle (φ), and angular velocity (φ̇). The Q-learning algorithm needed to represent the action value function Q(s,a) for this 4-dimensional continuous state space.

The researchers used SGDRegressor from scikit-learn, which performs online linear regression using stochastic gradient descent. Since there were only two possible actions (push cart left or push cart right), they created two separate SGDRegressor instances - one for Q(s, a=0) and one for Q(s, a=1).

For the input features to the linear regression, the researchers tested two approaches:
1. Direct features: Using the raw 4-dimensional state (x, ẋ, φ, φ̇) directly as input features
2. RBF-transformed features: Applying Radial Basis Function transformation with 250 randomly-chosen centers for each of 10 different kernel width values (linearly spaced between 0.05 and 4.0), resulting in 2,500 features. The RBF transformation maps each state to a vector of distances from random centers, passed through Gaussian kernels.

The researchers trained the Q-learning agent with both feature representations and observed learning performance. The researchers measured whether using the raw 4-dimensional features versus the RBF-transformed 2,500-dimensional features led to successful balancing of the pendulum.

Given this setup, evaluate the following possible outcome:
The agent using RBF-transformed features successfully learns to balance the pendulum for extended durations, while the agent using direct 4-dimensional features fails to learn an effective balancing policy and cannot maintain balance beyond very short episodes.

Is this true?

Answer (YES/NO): YES